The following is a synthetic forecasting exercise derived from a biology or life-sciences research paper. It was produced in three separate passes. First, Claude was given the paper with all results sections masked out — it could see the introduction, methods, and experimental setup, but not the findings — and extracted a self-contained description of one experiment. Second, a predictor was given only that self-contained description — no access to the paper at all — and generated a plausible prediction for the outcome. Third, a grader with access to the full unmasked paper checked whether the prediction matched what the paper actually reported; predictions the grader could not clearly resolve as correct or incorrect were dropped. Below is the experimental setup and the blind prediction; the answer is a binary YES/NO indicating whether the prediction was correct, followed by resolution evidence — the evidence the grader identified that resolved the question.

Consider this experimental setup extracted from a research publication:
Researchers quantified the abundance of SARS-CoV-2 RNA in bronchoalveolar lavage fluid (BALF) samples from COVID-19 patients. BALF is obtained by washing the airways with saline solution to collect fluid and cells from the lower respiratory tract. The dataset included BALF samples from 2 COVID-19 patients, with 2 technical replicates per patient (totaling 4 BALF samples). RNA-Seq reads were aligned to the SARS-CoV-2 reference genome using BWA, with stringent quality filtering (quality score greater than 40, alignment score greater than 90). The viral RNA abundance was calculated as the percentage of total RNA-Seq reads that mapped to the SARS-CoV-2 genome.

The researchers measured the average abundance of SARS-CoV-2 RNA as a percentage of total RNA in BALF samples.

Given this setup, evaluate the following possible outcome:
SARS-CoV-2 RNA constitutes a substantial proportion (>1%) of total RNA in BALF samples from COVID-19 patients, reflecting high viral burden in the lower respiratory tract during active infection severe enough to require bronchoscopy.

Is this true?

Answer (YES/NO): YES